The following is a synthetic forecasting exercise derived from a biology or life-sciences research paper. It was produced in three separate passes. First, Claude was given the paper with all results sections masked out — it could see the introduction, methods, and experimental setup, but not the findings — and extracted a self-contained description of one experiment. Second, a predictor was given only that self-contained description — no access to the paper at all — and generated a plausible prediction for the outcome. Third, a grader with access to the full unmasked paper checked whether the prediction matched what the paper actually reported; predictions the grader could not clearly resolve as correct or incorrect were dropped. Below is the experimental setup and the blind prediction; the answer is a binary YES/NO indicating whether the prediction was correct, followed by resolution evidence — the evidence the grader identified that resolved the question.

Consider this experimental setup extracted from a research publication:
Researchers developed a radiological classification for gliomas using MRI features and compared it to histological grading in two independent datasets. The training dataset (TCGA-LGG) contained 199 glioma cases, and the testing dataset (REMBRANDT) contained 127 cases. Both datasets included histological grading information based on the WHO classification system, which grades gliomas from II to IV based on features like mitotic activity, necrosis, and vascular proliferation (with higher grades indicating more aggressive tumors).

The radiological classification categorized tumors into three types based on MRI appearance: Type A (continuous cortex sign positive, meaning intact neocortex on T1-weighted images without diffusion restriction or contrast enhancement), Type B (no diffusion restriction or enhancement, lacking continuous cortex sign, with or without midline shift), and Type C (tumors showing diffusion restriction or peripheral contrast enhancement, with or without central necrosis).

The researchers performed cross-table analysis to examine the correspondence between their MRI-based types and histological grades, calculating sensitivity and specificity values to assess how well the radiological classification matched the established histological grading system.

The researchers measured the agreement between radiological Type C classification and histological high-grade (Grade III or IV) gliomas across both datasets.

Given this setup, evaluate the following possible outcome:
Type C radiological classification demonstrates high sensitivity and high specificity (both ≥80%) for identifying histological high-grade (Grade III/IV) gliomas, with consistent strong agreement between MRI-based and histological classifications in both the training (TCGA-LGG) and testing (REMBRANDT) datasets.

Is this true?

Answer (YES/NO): NO